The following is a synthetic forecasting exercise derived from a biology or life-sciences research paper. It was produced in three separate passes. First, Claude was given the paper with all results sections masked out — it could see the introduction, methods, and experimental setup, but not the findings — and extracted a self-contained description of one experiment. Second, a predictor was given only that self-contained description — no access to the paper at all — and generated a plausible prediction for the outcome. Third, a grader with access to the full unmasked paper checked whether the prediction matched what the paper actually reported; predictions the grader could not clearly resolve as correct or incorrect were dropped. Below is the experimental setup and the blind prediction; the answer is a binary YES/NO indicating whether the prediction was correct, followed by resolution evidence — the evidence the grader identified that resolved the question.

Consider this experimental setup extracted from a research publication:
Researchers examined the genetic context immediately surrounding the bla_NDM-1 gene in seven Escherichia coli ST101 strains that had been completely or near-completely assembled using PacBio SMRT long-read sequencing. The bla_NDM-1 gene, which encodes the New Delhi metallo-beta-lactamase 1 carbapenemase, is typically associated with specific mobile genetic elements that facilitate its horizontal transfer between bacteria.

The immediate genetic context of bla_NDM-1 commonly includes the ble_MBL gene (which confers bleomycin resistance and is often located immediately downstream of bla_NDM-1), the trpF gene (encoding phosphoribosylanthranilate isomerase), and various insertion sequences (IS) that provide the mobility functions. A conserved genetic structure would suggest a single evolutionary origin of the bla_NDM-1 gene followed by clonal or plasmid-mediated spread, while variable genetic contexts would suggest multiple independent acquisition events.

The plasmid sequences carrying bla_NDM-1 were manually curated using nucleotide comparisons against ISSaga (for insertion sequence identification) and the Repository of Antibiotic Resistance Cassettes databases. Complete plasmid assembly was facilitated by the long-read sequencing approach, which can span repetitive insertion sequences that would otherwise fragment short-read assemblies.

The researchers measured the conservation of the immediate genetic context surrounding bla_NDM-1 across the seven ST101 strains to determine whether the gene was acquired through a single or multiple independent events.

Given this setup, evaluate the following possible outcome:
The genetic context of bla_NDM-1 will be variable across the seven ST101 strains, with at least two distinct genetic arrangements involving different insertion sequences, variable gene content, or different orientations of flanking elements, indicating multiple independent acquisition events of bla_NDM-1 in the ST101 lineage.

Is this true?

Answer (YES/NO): NO